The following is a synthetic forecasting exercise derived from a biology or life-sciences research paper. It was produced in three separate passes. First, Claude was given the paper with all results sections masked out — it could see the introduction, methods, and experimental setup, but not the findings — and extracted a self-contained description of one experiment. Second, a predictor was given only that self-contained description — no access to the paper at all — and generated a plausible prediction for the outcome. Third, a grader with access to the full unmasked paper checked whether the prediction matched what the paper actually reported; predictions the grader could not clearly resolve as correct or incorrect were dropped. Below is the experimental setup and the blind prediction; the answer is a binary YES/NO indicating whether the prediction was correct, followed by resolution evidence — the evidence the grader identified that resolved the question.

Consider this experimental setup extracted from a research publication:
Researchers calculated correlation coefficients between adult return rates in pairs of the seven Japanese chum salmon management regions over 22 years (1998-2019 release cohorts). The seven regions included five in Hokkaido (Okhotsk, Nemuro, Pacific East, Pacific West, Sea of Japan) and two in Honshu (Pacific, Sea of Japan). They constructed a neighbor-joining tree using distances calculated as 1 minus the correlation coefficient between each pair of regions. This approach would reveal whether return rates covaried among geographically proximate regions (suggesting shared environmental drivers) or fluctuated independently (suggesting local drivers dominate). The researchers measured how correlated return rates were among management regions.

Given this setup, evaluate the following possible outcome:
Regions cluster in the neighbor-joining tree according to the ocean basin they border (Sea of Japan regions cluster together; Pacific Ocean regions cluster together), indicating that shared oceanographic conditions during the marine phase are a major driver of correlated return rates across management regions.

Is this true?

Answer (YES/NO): NO